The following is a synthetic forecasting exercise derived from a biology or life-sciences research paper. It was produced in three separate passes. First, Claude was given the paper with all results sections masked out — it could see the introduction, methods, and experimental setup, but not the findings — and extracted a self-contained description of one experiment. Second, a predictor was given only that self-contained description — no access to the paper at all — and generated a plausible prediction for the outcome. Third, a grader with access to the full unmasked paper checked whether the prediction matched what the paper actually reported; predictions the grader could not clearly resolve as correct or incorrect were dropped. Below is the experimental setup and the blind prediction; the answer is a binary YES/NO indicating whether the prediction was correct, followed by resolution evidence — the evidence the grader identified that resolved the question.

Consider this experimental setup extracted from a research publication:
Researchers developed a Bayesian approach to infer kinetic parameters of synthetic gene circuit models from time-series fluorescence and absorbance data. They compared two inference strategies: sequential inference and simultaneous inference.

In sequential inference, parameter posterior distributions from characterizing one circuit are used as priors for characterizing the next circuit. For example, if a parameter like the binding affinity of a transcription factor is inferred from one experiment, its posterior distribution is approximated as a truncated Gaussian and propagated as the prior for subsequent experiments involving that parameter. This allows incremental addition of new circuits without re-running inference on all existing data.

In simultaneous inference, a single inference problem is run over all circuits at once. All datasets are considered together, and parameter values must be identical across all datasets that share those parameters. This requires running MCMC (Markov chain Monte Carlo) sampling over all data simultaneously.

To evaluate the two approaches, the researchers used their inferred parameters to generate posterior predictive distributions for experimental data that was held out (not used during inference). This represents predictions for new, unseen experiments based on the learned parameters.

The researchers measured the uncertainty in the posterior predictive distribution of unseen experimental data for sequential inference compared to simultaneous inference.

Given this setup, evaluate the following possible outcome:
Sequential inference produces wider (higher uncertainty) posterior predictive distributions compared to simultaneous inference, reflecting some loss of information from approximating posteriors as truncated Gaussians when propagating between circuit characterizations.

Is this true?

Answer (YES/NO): YES